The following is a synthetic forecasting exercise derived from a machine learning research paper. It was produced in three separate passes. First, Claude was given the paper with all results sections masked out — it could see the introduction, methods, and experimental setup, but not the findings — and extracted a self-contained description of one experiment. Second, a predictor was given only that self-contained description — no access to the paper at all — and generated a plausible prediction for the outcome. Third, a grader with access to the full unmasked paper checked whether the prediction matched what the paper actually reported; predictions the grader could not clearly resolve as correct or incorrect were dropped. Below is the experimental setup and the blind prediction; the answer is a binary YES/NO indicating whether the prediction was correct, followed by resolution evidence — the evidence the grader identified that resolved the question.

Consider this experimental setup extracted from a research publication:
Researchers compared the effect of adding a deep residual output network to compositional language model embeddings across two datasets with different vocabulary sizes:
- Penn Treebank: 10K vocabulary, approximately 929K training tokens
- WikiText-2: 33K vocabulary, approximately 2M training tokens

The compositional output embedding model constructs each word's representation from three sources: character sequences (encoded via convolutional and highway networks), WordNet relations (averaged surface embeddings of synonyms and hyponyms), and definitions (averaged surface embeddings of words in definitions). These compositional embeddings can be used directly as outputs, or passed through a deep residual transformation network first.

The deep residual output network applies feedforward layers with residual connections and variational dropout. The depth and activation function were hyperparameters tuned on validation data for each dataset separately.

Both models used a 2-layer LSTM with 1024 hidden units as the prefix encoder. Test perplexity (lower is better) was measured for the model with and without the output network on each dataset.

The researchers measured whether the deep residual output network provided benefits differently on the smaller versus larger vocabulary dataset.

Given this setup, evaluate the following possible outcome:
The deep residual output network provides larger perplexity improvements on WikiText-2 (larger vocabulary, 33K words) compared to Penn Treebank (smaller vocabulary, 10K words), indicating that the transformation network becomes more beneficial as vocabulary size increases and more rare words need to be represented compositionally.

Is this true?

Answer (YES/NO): YES